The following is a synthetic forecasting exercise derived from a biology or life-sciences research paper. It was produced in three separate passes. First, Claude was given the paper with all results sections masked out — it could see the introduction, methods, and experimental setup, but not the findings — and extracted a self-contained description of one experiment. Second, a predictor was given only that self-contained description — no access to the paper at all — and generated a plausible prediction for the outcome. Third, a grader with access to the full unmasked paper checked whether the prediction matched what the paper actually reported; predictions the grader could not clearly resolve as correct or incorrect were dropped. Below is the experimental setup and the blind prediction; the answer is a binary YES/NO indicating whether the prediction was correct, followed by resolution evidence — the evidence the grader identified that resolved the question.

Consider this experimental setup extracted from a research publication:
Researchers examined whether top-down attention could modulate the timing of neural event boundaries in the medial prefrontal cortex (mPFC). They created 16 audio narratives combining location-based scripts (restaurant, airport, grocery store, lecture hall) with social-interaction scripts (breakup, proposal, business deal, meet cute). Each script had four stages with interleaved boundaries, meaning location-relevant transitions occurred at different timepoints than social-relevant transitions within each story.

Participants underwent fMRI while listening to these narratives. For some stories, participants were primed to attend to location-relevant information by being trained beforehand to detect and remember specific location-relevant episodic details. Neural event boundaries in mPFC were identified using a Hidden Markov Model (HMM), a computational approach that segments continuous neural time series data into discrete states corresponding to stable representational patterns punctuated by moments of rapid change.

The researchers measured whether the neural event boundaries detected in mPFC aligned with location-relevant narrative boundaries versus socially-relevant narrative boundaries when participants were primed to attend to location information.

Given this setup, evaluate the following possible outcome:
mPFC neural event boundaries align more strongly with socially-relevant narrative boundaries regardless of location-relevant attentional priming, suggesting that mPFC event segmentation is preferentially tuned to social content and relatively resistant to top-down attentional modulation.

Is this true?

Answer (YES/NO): NO